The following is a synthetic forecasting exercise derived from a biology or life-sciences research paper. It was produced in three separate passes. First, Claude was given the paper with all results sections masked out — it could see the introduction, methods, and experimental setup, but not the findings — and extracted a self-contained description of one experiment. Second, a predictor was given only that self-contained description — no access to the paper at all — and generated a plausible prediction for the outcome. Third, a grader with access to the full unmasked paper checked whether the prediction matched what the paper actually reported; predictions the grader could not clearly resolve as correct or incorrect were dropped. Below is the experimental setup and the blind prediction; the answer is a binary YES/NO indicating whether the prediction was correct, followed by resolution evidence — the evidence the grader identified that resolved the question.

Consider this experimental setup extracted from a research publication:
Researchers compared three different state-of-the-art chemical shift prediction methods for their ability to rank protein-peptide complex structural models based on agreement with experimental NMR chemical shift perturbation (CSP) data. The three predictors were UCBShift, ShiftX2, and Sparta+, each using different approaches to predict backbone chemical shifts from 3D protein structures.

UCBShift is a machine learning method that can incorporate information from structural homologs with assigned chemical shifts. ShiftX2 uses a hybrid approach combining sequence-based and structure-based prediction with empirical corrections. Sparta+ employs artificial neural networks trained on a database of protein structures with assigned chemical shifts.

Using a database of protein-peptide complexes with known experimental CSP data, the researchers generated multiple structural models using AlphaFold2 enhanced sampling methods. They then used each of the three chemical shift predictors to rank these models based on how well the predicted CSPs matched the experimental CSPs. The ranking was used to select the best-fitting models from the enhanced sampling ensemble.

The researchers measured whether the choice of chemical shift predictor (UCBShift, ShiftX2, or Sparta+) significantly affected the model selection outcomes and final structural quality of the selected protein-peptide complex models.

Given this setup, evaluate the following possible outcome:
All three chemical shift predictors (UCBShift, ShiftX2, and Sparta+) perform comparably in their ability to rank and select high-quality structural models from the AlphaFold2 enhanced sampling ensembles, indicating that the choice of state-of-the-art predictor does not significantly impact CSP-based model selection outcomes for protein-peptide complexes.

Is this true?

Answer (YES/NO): YES